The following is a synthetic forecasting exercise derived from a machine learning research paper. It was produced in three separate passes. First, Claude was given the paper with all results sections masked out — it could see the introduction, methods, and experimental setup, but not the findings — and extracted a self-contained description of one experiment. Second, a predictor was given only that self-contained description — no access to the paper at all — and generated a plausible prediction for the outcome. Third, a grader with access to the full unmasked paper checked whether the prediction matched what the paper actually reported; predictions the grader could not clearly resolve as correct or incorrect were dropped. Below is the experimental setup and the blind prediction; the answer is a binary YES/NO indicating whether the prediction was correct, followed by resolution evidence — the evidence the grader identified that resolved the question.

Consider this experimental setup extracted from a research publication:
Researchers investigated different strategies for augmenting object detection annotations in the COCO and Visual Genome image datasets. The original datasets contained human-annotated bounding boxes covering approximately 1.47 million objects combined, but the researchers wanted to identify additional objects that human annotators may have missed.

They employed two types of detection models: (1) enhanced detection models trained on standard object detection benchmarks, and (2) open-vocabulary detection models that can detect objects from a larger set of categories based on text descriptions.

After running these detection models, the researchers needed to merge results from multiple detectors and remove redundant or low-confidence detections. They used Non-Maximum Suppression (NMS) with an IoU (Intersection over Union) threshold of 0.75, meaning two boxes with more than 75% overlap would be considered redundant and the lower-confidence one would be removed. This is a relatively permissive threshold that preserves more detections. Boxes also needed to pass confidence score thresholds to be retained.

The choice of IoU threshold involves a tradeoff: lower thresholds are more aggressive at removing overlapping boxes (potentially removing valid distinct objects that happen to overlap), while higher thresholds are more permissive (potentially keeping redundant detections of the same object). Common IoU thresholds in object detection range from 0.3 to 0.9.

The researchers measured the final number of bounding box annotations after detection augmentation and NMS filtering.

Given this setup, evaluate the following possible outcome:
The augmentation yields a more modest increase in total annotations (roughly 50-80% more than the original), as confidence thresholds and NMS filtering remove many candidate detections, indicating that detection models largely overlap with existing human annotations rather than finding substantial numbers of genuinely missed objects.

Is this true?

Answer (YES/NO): NO